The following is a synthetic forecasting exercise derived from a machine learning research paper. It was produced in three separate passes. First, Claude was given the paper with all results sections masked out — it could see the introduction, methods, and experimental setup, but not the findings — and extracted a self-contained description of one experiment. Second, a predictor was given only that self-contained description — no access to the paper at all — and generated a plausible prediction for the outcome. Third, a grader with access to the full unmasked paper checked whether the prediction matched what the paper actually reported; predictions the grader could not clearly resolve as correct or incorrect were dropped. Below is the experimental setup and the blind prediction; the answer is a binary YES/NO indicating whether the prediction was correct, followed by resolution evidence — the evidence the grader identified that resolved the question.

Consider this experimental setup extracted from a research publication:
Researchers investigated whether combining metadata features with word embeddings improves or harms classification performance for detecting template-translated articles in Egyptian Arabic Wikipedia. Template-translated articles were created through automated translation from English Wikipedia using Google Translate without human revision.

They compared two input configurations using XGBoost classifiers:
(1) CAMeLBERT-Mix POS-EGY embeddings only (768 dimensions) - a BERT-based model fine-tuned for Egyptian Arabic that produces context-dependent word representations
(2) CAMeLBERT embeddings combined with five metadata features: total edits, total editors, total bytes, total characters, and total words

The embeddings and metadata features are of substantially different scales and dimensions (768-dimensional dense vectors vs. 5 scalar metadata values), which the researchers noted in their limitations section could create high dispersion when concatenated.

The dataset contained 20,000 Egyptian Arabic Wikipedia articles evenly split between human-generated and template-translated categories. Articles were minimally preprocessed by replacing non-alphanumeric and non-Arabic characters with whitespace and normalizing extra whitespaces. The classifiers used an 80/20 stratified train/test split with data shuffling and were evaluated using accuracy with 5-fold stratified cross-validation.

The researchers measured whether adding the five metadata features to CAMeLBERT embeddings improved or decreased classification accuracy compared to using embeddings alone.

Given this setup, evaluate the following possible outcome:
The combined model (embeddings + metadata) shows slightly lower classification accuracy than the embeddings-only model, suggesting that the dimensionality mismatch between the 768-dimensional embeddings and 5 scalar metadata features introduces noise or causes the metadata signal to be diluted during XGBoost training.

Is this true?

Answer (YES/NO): NO